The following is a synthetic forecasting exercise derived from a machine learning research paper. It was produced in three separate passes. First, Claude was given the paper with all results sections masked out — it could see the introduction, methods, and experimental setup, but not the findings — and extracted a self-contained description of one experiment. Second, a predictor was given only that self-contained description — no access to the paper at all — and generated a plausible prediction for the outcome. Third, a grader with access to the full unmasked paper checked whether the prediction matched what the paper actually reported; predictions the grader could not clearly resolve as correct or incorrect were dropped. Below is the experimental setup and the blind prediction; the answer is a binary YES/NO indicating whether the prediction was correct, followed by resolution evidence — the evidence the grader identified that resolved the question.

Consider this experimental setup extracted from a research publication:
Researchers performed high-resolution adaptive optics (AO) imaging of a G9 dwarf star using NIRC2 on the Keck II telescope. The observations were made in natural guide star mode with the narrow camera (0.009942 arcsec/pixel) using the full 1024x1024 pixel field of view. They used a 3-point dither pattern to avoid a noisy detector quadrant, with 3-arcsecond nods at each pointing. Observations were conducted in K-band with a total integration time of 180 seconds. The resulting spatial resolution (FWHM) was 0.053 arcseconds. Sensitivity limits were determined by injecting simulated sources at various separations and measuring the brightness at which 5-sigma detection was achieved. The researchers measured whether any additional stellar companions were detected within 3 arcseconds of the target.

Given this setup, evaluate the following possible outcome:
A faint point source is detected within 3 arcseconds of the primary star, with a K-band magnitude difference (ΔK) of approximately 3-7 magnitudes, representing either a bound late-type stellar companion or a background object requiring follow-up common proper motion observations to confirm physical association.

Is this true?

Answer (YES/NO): NO